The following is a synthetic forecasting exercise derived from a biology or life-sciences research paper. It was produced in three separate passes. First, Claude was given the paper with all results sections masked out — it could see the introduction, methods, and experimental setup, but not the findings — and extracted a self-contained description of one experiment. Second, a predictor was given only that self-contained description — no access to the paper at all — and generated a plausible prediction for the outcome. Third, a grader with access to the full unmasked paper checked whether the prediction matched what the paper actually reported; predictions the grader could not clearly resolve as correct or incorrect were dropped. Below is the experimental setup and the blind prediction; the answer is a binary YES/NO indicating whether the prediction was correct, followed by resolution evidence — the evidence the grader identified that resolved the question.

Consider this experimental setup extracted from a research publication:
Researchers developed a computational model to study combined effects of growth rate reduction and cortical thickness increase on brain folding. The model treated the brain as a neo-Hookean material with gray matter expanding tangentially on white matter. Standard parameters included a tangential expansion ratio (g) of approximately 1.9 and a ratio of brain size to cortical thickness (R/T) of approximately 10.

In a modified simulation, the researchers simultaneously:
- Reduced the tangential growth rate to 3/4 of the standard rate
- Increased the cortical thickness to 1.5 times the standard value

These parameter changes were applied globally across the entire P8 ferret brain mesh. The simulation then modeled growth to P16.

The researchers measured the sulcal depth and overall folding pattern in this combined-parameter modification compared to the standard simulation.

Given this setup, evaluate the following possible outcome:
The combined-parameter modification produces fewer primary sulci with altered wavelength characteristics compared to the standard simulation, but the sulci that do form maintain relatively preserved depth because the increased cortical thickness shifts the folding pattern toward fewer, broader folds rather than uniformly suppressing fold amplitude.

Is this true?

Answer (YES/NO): NO